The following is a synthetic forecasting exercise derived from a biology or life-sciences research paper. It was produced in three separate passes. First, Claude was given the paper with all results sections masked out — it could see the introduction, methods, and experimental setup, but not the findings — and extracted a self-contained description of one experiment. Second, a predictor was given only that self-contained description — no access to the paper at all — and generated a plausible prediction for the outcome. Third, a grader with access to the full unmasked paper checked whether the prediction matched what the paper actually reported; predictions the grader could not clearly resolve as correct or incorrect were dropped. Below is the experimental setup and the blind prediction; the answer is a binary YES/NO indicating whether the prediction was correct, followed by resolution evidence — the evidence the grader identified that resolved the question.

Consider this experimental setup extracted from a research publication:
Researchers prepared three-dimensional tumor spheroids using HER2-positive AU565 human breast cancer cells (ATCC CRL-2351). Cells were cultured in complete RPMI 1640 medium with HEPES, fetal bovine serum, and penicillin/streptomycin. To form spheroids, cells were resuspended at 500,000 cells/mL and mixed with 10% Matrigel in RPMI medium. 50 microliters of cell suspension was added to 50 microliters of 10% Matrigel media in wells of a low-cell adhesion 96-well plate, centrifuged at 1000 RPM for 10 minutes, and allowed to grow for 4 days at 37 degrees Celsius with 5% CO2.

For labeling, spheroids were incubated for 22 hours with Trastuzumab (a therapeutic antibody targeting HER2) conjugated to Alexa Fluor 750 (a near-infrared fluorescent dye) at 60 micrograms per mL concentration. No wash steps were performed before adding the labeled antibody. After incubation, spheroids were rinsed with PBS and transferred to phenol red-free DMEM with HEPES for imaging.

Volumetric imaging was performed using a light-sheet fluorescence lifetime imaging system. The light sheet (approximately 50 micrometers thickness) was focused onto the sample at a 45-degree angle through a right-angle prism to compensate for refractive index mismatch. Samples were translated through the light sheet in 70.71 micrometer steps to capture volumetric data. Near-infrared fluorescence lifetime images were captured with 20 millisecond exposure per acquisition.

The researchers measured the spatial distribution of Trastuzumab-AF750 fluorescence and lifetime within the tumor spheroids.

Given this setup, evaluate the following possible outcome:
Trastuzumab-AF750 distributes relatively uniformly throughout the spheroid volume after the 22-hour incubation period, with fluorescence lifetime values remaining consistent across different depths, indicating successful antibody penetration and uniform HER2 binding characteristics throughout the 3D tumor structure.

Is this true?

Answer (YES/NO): NO